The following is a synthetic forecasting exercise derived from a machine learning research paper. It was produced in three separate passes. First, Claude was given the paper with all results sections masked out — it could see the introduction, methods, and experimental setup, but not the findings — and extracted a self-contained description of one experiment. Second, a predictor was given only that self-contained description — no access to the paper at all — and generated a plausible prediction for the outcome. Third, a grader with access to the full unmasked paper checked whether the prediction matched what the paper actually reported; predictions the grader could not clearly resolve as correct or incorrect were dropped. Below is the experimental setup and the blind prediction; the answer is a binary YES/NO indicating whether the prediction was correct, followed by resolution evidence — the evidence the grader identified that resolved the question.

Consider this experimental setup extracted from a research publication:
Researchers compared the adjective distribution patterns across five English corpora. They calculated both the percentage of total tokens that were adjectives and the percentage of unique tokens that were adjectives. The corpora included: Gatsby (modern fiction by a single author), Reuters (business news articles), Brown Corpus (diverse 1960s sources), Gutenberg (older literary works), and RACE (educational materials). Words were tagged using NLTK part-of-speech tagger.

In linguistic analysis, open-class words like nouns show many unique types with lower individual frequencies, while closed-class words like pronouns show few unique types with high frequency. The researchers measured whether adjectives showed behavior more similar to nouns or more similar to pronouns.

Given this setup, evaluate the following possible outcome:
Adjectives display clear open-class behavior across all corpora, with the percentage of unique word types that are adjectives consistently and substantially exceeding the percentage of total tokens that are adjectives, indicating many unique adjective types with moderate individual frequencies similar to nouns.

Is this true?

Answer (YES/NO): YES